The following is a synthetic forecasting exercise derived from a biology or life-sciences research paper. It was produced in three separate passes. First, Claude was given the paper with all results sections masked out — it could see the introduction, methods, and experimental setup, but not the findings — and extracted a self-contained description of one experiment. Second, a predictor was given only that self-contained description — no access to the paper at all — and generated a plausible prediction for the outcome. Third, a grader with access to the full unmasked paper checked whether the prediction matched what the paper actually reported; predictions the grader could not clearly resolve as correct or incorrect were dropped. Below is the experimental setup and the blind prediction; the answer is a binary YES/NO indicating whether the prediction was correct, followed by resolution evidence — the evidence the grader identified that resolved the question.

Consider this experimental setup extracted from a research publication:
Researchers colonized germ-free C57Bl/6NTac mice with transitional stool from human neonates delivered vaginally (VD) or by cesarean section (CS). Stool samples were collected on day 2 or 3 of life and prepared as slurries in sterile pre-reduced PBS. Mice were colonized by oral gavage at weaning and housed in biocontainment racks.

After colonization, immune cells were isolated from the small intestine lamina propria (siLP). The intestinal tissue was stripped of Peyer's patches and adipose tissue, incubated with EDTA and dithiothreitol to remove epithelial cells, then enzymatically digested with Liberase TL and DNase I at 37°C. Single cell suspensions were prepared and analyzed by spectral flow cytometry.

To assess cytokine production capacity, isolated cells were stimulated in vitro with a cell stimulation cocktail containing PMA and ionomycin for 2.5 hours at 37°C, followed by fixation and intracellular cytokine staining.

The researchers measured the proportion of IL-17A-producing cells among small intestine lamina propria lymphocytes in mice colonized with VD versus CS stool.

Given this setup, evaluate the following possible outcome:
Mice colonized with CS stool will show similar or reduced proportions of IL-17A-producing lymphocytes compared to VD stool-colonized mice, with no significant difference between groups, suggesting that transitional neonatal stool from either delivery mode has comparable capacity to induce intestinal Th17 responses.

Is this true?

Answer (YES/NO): NO